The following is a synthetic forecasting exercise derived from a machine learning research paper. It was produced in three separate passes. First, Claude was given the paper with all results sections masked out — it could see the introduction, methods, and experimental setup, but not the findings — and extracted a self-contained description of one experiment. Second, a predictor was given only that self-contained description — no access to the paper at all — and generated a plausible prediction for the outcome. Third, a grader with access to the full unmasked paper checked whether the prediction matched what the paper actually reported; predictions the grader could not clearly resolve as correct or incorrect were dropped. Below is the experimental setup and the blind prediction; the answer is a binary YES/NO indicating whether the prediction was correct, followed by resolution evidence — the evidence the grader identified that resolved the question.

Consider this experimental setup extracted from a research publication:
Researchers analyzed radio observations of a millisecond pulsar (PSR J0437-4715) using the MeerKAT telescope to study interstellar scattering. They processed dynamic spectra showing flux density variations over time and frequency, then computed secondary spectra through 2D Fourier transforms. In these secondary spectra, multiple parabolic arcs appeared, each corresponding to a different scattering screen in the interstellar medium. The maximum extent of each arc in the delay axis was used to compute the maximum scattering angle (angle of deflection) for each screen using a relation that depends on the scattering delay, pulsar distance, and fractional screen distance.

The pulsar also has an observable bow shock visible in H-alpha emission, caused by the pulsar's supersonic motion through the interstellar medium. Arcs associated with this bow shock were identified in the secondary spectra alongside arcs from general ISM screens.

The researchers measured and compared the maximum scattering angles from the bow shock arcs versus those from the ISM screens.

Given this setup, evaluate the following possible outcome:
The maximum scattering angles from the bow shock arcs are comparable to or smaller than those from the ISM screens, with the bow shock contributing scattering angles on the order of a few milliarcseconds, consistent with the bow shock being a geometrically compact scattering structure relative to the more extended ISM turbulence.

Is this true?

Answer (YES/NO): NO